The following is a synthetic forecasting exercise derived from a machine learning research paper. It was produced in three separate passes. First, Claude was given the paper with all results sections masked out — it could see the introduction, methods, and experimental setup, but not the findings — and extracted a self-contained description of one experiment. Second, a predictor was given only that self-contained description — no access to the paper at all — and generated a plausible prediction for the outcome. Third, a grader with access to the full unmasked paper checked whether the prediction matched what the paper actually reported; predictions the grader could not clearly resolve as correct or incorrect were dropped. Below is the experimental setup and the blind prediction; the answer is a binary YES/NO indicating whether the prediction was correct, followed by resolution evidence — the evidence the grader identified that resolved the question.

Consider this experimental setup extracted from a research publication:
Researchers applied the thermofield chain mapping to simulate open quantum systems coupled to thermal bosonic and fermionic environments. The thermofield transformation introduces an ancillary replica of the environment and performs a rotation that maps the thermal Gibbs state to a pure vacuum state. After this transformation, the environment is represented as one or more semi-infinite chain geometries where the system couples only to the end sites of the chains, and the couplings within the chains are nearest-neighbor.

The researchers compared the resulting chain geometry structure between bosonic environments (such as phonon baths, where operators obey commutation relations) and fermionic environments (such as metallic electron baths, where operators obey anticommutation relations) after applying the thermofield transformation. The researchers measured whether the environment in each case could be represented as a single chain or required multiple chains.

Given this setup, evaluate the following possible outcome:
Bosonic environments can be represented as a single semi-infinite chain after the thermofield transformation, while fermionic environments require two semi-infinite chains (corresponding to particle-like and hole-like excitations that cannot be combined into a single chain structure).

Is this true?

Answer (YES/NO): YES